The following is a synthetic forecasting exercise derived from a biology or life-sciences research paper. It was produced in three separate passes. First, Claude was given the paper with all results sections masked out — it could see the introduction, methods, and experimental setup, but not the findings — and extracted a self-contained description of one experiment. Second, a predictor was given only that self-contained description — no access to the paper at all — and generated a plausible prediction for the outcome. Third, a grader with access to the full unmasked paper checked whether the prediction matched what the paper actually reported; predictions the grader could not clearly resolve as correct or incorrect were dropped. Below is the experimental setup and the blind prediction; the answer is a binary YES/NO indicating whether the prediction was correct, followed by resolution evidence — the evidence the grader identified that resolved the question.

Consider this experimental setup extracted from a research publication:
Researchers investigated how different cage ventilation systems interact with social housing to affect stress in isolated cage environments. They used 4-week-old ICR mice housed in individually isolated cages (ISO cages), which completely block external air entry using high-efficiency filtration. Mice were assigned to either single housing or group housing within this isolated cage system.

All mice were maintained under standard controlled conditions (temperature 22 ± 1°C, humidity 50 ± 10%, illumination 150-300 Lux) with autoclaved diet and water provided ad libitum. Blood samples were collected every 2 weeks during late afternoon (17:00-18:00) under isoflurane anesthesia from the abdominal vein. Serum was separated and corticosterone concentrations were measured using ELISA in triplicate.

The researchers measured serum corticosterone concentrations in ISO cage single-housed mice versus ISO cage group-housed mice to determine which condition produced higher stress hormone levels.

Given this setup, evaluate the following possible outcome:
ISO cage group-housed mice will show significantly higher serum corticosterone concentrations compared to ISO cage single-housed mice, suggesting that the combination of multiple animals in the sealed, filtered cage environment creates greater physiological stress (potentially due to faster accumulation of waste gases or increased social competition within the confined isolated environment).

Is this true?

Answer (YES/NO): NO